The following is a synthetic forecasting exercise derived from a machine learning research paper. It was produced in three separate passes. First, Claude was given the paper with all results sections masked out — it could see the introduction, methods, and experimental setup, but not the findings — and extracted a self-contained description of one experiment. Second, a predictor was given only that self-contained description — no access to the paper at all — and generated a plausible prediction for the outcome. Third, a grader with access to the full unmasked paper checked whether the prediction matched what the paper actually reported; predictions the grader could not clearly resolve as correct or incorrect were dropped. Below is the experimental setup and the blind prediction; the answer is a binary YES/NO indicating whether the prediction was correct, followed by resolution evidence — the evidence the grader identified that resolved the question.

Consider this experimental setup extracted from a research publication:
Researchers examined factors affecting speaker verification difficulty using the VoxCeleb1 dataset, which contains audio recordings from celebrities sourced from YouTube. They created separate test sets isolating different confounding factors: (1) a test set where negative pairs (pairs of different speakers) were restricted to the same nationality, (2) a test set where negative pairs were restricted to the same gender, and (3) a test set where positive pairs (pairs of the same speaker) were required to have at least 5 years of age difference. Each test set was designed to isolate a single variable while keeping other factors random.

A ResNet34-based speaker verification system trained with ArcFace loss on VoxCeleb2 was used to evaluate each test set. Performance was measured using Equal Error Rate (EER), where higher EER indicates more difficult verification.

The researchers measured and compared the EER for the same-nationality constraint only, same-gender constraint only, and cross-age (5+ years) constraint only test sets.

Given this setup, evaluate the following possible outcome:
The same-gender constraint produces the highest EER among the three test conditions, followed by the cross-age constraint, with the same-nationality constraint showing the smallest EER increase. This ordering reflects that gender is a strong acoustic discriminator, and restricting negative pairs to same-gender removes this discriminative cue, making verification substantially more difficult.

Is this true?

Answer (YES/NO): NO